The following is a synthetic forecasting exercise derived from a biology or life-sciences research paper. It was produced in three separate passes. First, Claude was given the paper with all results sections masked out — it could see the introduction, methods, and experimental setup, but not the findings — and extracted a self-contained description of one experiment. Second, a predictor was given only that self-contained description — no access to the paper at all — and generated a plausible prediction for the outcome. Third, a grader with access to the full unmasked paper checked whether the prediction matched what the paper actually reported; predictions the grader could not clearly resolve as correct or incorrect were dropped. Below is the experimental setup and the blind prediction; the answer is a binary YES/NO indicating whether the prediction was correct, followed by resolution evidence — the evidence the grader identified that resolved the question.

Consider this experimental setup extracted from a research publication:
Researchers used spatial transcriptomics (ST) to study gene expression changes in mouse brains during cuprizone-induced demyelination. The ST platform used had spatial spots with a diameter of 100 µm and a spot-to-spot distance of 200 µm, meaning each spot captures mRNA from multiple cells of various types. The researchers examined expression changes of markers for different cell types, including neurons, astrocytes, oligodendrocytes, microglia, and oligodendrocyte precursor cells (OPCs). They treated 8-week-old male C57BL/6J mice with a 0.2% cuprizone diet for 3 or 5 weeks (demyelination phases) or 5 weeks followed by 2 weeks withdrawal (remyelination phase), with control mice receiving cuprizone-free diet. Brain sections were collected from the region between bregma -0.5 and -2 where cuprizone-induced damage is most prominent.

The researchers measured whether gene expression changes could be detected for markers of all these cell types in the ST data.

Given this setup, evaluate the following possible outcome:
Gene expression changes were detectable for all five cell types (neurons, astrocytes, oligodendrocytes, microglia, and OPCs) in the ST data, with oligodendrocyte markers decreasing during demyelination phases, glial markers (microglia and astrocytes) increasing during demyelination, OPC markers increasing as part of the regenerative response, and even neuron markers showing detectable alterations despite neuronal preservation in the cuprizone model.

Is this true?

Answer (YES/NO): NO